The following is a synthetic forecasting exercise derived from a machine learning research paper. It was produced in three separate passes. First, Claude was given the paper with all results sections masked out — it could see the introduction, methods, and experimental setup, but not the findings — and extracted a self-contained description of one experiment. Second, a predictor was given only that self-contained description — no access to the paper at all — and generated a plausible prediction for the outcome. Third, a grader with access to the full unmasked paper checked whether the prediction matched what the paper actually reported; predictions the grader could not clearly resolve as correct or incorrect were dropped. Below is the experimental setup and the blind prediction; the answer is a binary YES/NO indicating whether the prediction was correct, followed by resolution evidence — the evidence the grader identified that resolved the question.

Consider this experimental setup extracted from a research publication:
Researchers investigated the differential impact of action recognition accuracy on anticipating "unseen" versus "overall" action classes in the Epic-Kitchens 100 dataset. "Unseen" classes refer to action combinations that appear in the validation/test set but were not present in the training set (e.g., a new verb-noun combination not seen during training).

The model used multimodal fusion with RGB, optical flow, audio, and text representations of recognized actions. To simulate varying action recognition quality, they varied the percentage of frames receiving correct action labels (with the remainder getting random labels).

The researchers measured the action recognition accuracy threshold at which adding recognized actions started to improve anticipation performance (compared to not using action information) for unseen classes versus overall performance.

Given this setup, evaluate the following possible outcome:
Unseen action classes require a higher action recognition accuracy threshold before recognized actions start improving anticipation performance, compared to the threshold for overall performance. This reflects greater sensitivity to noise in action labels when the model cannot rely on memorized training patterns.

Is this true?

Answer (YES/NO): NO